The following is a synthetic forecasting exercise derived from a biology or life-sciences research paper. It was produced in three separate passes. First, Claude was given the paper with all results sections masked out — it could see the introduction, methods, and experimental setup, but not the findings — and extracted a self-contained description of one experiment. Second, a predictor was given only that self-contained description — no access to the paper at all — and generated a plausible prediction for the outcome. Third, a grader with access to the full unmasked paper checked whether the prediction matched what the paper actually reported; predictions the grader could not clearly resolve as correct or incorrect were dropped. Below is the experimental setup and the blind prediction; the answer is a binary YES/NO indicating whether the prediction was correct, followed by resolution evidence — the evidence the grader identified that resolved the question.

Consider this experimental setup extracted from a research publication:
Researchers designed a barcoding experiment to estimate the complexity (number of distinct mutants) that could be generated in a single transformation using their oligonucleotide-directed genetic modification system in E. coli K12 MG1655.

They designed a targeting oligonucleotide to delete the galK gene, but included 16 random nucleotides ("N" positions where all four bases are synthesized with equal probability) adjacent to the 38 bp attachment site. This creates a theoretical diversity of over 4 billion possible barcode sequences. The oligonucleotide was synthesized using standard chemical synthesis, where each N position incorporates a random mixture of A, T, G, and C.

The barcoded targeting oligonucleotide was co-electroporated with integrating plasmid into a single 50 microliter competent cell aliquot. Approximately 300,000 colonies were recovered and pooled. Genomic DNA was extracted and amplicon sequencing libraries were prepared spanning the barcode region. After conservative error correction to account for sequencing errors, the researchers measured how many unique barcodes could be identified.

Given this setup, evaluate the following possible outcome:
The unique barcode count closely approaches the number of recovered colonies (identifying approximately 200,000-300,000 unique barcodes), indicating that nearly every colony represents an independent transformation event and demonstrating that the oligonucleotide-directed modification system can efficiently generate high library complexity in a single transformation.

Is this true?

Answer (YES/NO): NO